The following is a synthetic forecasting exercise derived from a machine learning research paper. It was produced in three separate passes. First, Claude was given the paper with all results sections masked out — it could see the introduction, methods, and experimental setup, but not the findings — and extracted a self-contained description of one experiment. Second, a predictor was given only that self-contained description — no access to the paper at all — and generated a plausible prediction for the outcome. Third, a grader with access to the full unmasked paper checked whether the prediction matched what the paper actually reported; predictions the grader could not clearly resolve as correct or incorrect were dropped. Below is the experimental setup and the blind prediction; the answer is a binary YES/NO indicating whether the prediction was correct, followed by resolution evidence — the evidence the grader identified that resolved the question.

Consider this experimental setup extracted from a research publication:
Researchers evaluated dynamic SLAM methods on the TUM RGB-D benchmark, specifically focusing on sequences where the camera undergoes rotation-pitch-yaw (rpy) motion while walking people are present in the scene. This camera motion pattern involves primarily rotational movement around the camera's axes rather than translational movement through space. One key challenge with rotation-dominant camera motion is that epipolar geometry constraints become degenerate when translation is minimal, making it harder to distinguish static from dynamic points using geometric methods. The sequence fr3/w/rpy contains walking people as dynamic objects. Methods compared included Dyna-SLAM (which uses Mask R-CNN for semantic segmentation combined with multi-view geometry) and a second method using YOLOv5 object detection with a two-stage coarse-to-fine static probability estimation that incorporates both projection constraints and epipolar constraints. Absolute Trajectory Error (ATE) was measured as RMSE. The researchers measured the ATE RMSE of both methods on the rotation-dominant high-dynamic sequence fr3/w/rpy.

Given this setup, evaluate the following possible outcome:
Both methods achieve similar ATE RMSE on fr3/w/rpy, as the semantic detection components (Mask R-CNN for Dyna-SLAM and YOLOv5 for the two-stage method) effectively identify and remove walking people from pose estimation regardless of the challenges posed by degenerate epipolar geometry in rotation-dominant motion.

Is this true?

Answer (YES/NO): NO